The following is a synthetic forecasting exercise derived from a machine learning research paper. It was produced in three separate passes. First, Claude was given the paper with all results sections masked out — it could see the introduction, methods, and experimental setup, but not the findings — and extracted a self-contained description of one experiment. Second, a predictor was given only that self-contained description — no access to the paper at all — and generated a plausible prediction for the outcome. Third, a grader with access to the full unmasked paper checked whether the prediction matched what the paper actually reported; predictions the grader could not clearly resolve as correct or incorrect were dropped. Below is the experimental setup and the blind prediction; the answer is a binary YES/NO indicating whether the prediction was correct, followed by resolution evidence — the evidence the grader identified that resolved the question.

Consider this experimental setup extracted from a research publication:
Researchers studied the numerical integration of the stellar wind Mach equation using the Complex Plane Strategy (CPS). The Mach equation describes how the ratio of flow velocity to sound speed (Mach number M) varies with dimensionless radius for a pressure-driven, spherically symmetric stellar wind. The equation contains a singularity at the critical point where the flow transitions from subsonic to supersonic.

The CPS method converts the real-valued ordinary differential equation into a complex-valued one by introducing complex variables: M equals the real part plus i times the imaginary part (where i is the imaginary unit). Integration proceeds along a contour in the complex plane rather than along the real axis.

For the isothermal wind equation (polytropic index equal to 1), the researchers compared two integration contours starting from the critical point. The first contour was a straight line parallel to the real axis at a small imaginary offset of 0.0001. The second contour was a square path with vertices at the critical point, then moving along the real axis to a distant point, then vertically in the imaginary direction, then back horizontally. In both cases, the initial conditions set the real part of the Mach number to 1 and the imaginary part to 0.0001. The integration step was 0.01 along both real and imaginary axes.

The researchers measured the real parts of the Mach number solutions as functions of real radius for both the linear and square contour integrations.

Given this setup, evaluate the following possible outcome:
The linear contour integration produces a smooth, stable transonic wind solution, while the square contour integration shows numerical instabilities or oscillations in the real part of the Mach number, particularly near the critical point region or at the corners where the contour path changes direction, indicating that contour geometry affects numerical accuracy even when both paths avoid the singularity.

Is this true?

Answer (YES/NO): NO